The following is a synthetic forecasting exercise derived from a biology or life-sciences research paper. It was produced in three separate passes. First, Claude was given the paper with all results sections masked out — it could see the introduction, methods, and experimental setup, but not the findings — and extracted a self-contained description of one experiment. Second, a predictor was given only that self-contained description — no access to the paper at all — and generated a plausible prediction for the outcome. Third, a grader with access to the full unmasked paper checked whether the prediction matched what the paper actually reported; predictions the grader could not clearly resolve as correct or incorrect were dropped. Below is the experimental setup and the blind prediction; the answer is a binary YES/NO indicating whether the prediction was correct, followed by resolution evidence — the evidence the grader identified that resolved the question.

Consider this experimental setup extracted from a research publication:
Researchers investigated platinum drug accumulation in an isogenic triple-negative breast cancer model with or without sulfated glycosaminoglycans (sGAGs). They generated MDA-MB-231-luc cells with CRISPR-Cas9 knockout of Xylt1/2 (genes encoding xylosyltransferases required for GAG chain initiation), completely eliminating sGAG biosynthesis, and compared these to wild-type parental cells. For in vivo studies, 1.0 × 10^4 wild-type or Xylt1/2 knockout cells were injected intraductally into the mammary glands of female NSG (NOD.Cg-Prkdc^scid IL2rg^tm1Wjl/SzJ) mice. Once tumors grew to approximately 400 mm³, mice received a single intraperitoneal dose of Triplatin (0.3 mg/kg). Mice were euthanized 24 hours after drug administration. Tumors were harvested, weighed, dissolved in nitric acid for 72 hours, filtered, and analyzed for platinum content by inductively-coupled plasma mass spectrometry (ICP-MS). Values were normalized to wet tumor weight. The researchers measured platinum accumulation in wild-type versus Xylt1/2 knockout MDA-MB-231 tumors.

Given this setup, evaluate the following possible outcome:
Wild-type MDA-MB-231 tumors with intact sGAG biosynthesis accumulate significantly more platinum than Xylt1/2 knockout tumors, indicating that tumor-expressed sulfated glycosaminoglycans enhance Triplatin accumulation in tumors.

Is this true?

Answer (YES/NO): YES